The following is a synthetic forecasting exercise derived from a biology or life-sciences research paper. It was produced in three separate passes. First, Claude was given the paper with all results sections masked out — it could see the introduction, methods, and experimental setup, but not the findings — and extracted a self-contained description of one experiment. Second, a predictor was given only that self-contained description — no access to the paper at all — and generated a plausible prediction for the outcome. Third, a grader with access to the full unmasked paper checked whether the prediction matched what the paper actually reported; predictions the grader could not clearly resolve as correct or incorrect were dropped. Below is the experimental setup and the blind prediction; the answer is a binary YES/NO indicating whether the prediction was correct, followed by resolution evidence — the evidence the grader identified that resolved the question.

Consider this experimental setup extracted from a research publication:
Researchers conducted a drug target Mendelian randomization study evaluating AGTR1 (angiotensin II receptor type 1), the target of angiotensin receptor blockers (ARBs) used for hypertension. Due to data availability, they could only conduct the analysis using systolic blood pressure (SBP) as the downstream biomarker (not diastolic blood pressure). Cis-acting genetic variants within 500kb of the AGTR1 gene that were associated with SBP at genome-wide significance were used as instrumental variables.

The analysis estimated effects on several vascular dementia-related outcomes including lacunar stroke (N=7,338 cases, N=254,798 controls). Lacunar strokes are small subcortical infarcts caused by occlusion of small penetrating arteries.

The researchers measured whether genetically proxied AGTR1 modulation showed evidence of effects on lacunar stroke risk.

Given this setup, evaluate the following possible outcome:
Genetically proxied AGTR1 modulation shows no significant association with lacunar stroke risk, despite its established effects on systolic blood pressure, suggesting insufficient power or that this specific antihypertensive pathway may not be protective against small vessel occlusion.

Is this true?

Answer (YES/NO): NO